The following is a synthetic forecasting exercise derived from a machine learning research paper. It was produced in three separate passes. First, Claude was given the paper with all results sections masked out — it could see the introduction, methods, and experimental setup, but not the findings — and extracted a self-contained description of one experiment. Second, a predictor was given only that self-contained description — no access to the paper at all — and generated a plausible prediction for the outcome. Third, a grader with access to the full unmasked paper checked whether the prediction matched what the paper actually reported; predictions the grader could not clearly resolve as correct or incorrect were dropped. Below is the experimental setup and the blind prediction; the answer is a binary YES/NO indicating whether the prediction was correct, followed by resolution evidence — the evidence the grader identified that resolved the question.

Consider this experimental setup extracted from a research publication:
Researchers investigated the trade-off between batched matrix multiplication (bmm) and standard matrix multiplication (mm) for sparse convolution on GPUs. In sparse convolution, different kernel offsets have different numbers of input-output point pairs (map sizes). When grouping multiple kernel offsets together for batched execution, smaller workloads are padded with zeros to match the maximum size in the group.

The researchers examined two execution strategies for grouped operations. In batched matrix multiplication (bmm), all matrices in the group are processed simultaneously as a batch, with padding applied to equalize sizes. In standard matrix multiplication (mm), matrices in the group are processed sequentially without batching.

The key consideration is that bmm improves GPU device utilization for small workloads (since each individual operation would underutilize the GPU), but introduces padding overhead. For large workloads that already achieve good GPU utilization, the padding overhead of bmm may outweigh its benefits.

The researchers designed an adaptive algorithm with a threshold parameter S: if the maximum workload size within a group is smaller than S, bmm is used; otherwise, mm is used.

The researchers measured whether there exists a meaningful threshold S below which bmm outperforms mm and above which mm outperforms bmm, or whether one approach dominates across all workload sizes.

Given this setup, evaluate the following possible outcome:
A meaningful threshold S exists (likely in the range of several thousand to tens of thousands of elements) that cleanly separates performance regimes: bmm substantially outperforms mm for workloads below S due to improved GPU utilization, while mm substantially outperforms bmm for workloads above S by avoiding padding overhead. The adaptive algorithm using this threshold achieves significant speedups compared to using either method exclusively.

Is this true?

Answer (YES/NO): NO